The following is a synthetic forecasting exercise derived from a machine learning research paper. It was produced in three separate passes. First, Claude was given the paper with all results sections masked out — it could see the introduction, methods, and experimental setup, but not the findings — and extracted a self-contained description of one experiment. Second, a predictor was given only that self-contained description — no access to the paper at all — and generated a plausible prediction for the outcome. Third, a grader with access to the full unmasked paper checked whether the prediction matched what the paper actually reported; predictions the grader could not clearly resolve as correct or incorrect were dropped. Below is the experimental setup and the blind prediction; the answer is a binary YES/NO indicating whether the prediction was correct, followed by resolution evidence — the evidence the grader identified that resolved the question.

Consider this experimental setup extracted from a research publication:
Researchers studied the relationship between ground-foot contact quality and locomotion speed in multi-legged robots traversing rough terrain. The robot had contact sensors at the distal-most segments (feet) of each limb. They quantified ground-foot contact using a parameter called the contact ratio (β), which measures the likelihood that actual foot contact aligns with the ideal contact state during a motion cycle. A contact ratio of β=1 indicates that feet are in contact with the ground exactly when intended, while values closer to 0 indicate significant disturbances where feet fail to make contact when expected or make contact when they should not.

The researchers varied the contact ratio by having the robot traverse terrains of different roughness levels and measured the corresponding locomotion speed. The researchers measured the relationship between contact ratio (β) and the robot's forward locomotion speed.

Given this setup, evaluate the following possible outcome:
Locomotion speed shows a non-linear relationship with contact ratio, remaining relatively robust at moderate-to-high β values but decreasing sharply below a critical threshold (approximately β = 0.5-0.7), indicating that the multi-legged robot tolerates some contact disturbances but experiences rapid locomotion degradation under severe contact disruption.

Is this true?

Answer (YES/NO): NO